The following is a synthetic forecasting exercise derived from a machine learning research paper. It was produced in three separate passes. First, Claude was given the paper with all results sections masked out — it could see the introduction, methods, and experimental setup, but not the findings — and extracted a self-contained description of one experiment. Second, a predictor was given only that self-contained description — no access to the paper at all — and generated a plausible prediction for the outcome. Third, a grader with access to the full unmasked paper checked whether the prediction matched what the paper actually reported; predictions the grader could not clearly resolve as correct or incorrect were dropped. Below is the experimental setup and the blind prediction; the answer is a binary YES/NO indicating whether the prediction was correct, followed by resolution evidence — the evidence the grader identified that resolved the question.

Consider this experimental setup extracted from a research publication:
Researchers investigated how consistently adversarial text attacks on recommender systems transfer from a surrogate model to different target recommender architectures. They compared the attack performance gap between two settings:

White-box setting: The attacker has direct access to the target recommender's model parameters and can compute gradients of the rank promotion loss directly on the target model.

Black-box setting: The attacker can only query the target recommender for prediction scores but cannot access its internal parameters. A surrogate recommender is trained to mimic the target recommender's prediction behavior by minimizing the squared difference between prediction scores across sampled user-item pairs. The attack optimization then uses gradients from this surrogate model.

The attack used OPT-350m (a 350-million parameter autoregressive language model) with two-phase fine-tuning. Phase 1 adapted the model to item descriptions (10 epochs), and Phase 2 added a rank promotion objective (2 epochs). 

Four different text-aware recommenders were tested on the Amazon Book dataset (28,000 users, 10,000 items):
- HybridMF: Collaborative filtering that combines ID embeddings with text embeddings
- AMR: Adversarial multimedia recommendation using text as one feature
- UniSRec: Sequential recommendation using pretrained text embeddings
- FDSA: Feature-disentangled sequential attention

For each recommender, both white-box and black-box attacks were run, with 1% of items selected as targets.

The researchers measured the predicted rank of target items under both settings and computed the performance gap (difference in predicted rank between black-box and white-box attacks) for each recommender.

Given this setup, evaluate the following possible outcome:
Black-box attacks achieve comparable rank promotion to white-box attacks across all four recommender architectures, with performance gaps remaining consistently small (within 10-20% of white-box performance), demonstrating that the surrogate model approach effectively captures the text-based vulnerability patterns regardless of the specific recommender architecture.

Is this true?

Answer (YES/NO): YES